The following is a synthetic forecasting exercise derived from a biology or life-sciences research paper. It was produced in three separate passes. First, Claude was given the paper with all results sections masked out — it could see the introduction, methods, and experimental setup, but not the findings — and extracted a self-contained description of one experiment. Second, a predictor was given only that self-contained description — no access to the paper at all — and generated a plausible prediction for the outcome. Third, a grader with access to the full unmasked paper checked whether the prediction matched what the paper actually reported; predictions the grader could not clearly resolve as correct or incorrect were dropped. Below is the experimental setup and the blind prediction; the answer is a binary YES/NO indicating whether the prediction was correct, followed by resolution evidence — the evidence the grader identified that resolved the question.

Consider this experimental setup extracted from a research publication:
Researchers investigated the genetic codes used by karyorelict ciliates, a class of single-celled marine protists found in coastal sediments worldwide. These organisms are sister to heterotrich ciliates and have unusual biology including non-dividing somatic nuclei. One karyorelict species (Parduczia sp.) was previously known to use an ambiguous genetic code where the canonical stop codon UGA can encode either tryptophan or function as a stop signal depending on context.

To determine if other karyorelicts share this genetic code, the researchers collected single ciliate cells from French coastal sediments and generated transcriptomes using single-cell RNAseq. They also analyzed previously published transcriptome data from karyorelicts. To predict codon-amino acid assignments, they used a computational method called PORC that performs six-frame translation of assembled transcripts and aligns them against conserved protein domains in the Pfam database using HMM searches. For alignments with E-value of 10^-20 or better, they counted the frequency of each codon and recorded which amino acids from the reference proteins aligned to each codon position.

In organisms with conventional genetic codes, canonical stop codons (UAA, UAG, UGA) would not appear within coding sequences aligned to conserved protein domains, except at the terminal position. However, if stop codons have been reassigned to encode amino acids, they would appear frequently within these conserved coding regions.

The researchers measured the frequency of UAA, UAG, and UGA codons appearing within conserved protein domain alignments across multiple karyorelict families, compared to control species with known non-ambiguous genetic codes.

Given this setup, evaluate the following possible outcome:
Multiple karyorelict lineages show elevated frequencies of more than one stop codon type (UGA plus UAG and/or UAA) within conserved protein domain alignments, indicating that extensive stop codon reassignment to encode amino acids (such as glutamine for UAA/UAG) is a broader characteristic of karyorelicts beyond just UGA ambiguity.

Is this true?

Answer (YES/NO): YES